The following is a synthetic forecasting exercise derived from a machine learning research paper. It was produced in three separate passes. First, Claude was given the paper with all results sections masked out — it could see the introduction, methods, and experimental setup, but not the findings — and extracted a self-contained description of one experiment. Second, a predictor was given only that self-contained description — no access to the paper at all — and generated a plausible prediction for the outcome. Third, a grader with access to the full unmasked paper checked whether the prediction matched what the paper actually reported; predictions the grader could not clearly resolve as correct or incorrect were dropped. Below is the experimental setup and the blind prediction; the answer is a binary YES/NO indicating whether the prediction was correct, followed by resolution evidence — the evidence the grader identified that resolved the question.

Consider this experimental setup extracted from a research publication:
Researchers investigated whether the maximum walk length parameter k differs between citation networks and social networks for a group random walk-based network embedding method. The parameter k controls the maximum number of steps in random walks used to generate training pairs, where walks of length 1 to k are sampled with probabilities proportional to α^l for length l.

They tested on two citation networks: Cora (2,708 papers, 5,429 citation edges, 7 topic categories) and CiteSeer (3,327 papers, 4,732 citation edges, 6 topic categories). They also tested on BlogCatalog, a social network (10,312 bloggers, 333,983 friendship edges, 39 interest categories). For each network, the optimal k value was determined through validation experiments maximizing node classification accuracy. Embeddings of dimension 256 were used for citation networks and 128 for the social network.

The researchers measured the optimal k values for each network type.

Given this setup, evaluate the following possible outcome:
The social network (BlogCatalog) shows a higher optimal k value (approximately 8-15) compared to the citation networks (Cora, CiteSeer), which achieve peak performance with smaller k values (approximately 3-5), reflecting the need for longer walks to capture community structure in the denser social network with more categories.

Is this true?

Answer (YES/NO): NO